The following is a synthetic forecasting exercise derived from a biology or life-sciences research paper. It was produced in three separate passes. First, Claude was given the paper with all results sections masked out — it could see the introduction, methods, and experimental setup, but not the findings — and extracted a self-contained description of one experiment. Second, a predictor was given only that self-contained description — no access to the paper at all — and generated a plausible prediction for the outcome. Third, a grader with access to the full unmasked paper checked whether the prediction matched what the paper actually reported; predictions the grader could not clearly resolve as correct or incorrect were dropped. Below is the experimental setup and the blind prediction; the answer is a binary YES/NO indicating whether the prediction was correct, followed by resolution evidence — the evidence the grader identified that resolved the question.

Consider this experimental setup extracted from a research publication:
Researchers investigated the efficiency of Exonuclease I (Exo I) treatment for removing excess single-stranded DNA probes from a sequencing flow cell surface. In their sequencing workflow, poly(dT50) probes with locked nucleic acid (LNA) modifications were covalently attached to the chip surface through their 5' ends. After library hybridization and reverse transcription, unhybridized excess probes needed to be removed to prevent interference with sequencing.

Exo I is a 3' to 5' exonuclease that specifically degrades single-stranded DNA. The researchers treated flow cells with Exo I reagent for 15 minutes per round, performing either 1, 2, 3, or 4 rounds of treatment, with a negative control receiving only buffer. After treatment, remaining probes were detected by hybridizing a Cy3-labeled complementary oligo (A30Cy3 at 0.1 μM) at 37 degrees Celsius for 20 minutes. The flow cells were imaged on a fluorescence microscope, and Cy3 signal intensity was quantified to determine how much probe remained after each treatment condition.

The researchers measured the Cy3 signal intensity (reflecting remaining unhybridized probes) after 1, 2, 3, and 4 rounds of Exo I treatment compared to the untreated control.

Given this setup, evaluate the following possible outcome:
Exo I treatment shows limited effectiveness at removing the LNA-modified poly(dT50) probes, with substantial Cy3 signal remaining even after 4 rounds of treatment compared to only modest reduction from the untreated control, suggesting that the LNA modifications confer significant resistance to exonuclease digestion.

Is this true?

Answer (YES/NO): NO